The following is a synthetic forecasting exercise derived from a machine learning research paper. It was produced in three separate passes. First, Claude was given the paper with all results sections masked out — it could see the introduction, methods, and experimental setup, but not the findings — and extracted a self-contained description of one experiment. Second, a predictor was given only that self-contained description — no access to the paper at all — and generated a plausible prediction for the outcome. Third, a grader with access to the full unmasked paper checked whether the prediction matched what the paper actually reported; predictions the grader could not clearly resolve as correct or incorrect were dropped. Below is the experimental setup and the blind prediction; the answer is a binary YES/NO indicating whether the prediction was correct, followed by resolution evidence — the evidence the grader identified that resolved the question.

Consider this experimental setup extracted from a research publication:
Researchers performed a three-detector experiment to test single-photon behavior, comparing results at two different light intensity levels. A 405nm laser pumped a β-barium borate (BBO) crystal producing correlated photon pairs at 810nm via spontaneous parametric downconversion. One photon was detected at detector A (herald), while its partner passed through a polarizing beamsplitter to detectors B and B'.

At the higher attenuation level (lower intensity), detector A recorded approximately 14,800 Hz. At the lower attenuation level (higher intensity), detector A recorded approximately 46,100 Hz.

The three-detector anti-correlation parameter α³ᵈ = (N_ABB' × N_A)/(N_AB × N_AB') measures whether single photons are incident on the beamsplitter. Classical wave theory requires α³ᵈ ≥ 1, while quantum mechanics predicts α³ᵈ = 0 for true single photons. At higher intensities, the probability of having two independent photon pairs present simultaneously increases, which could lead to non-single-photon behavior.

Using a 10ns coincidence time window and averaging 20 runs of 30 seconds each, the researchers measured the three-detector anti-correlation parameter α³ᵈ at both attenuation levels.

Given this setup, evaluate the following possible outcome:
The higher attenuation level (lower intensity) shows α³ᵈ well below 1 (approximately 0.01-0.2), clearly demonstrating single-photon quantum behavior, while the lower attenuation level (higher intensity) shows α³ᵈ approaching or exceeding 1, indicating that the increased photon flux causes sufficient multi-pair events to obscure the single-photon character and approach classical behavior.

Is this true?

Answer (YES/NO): NO